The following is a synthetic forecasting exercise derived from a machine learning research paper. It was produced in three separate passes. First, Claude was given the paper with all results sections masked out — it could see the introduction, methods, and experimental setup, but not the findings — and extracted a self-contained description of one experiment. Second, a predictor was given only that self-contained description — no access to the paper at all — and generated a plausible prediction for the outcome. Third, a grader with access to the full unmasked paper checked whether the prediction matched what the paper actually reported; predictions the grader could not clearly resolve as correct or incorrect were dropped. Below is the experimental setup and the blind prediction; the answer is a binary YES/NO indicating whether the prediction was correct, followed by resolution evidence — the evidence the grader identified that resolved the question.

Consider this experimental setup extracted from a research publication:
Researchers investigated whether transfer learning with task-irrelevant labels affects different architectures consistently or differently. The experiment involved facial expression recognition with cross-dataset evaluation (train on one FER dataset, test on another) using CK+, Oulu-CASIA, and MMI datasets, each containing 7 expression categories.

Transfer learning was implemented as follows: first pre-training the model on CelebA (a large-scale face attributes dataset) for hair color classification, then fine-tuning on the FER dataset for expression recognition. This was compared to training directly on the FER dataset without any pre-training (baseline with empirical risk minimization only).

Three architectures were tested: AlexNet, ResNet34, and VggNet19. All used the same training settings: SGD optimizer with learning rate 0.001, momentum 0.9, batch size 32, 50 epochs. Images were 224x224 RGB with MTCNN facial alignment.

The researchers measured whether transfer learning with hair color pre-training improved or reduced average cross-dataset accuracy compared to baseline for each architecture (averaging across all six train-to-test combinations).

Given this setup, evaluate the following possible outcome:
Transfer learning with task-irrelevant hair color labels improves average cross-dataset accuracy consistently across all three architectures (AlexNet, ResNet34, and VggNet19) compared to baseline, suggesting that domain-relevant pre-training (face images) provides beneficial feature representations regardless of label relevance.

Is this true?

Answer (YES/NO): NO